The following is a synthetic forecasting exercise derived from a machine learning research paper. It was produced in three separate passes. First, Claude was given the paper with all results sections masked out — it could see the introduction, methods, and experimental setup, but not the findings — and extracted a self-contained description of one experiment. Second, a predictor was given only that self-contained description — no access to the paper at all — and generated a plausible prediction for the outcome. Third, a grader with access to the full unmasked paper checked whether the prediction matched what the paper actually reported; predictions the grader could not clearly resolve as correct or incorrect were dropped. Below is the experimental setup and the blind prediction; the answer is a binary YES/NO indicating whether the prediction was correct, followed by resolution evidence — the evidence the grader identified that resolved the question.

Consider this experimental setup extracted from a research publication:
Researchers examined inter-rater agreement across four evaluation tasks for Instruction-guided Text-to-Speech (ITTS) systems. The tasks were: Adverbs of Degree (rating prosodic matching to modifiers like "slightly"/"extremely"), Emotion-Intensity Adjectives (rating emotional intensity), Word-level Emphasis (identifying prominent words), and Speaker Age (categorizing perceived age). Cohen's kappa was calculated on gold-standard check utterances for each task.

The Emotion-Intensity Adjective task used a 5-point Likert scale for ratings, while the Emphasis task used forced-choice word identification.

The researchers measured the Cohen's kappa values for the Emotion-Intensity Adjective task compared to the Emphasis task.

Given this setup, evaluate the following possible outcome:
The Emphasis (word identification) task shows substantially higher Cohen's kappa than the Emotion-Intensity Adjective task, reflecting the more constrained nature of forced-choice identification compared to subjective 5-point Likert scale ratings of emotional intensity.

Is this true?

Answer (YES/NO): YES